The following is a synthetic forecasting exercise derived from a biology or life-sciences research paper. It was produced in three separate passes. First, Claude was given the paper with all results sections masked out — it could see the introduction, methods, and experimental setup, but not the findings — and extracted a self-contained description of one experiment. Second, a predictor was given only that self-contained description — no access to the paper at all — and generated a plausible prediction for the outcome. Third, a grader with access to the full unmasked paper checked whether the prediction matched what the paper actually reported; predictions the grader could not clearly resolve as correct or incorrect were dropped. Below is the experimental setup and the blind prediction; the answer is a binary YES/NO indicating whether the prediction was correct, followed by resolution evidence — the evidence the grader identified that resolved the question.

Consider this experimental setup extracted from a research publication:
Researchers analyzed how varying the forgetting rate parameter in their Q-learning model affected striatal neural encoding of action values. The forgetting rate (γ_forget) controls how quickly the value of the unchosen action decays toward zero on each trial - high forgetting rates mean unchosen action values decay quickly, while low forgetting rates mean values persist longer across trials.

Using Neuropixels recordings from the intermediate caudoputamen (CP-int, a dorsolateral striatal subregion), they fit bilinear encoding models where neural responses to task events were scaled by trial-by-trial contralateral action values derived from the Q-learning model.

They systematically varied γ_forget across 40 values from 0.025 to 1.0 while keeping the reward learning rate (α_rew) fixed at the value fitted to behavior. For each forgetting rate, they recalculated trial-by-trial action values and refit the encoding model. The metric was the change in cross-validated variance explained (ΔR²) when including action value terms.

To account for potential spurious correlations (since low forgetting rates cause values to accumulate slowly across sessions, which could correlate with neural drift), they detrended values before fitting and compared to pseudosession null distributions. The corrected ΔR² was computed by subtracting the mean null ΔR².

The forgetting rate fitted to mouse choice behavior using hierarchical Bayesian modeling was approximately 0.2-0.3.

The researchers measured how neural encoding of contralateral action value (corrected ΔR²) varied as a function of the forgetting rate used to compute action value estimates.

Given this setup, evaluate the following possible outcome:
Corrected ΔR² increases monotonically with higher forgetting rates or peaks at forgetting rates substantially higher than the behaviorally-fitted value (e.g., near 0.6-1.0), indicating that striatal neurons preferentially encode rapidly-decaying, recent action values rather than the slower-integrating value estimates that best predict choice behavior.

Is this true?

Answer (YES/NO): NO